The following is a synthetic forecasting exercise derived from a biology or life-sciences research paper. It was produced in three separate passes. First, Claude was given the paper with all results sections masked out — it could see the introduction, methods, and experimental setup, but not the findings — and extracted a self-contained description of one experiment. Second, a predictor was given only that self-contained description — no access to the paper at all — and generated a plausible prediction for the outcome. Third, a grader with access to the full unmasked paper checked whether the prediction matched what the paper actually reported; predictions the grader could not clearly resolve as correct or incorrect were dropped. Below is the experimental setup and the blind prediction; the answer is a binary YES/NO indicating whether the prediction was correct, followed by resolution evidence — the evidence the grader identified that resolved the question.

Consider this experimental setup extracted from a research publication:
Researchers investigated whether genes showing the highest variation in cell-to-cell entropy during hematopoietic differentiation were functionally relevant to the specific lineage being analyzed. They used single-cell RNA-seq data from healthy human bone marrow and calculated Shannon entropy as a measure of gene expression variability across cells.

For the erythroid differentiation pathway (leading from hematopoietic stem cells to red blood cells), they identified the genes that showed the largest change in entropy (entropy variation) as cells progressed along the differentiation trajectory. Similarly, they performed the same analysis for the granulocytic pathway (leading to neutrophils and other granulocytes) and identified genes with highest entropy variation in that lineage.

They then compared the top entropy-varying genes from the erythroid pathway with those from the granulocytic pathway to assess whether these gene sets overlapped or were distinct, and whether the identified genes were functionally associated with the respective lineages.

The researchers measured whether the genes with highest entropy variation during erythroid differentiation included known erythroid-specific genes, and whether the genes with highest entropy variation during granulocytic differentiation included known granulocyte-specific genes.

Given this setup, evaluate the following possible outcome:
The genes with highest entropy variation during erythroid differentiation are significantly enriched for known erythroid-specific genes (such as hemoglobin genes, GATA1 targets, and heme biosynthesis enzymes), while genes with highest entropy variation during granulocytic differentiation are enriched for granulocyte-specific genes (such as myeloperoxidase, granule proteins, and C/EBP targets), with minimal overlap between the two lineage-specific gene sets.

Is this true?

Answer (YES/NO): YES